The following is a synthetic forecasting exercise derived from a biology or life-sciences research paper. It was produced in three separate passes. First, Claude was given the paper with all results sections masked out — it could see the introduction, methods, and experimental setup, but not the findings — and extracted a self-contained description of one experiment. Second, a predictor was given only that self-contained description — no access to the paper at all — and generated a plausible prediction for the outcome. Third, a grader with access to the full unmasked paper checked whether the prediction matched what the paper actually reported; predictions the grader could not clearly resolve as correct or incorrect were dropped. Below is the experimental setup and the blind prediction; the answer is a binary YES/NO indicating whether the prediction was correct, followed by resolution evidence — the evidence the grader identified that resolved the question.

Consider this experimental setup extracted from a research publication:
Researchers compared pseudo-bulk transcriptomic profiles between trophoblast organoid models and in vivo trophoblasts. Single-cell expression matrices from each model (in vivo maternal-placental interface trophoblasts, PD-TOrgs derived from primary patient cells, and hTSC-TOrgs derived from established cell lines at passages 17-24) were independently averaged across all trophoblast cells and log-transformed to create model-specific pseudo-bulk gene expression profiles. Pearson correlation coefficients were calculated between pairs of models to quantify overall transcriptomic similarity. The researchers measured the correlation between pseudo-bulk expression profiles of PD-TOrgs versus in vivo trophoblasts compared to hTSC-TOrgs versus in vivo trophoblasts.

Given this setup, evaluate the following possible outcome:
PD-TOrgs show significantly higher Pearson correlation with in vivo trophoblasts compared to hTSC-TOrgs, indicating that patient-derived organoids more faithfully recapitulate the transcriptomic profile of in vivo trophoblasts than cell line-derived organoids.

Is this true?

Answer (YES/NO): YES